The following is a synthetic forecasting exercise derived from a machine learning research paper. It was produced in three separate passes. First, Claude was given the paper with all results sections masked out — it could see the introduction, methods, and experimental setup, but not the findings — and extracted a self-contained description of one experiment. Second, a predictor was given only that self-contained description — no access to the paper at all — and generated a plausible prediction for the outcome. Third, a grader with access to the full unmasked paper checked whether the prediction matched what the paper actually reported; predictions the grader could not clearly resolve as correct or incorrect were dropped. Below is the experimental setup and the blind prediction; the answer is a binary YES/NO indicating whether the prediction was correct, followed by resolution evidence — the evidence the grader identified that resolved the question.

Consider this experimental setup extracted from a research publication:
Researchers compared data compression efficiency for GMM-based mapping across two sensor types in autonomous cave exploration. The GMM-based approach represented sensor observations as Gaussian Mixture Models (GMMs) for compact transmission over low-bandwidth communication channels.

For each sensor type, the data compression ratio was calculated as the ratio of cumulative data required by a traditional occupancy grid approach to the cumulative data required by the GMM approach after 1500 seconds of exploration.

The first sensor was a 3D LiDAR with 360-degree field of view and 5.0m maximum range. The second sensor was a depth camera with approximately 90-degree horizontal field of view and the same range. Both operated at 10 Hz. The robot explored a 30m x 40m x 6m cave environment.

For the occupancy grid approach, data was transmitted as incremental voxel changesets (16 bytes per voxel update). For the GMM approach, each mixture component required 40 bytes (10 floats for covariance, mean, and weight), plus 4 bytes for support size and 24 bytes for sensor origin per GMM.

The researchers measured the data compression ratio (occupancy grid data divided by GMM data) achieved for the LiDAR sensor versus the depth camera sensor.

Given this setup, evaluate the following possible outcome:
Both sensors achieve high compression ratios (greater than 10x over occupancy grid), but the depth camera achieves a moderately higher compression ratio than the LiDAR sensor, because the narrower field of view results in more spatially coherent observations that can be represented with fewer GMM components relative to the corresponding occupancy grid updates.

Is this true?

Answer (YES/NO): NO